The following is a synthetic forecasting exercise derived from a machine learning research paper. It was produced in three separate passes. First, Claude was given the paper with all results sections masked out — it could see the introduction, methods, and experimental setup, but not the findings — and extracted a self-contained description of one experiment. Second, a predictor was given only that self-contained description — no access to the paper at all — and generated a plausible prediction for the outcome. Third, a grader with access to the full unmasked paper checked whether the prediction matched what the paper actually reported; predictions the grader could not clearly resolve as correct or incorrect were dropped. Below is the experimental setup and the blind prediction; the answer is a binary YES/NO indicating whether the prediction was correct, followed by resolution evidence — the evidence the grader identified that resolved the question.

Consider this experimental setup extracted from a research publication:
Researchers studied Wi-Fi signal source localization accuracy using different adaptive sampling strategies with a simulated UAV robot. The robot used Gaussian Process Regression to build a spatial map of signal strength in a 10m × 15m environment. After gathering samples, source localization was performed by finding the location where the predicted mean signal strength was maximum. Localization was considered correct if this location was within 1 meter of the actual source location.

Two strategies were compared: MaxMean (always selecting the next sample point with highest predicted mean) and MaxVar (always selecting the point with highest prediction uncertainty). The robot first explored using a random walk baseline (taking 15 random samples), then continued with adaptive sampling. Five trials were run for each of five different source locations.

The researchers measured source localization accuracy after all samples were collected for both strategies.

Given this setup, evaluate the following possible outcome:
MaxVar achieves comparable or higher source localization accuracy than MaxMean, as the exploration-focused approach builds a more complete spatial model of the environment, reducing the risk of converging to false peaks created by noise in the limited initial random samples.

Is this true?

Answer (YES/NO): YES